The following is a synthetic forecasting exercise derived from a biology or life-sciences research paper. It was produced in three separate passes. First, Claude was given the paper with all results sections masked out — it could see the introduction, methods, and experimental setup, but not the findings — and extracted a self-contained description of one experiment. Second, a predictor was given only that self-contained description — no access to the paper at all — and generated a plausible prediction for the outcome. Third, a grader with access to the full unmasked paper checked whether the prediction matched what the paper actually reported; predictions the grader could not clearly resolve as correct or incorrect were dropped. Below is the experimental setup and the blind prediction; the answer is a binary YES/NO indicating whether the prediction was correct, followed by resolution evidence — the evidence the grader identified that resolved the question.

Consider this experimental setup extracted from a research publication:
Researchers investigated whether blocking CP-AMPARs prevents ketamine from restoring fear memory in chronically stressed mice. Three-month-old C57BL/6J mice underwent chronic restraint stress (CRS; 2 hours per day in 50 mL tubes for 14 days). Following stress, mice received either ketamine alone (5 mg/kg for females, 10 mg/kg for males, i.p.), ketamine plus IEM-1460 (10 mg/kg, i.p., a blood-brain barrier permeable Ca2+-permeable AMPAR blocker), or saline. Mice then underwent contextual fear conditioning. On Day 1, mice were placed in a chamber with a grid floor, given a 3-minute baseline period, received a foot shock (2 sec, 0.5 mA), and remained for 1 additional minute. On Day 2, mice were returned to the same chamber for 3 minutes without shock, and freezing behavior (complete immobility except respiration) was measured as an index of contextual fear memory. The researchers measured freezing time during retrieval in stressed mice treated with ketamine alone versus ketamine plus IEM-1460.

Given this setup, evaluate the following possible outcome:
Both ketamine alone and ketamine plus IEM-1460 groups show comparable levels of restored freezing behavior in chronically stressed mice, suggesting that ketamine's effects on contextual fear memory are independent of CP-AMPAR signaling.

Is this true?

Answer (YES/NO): NO